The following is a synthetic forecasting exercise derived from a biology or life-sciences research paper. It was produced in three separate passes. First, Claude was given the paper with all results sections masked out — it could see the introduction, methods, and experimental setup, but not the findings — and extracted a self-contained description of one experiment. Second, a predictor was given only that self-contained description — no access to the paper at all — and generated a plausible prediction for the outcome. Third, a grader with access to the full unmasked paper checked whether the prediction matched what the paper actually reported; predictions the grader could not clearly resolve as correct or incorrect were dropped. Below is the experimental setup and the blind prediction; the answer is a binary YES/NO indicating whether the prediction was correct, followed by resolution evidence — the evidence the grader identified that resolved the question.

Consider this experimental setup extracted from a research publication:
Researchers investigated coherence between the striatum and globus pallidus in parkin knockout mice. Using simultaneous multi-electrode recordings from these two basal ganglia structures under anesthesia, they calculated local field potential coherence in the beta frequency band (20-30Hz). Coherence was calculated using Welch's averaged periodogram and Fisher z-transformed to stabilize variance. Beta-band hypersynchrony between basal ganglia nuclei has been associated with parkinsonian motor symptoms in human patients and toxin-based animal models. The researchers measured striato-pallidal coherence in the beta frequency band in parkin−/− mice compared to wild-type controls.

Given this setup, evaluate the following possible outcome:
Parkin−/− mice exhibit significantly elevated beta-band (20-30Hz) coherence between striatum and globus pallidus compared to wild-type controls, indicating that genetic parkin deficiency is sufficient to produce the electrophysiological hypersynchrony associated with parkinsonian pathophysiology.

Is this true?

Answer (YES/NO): YES